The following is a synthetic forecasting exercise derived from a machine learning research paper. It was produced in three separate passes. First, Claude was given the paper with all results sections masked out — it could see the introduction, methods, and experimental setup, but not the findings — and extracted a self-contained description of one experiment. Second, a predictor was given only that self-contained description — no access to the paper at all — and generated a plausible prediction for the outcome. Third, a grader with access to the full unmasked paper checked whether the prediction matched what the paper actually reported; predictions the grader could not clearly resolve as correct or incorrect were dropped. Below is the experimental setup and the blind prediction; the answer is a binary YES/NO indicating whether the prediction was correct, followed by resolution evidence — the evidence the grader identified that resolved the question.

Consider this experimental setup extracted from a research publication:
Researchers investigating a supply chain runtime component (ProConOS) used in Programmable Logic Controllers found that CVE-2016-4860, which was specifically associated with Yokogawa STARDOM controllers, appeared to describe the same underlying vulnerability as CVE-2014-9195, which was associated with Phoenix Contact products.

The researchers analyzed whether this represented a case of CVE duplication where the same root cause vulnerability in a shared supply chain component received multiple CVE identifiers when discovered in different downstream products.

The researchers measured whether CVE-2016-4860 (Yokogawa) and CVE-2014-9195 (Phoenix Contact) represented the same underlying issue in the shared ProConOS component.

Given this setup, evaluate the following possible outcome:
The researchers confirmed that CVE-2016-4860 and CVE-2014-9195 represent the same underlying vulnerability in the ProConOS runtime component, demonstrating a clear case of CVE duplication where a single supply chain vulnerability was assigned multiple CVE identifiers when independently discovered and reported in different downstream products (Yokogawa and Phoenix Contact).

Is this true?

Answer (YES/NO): YES